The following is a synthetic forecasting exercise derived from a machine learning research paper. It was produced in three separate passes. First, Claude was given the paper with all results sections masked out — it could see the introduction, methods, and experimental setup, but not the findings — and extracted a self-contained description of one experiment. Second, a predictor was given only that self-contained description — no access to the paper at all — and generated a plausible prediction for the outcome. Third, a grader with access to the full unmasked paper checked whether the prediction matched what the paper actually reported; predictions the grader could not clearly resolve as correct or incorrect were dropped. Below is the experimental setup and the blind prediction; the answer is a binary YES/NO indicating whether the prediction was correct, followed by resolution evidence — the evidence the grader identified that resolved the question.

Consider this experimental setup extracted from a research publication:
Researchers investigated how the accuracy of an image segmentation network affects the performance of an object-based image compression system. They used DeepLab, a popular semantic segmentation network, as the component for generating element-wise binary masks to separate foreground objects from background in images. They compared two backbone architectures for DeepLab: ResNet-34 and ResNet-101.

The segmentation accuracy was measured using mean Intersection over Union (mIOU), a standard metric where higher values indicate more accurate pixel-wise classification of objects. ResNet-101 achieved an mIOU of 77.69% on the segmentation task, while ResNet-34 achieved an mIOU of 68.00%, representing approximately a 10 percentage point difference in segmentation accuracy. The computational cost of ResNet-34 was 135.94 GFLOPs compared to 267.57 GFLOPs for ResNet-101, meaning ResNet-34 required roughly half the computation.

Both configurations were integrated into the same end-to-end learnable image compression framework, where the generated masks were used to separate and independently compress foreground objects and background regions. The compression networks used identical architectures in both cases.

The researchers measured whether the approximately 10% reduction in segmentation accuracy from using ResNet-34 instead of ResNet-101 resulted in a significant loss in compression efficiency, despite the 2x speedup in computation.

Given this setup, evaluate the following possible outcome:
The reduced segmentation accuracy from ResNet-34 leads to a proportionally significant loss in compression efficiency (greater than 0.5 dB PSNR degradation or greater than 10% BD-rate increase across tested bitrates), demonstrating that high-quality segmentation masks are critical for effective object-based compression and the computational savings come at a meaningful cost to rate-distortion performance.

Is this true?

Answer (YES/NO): NO